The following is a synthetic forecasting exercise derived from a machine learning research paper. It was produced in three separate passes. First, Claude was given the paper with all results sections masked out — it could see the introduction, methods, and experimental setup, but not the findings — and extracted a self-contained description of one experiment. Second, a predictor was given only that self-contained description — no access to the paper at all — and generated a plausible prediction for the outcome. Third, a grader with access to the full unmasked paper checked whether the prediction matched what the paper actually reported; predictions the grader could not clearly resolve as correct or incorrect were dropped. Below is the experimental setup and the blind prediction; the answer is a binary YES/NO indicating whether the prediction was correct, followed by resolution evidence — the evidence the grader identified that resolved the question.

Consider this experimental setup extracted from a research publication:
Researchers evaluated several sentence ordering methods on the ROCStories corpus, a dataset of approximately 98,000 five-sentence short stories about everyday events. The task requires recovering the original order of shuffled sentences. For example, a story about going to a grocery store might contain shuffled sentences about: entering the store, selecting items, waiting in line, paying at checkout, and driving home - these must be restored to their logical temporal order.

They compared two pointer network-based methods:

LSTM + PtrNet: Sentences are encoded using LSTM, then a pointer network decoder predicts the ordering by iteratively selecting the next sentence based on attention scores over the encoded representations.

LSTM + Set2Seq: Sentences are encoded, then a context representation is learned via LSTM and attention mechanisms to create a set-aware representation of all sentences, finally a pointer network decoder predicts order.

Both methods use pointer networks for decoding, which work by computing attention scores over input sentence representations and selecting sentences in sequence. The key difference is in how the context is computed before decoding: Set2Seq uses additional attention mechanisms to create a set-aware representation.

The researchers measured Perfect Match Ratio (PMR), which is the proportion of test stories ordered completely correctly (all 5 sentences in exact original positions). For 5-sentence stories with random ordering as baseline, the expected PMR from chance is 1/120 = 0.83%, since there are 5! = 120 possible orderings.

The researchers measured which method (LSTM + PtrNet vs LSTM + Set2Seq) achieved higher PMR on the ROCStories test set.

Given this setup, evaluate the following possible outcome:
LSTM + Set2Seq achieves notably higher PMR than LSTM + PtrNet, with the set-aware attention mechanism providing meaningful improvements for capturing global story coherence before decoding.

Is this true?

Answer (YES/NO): NO